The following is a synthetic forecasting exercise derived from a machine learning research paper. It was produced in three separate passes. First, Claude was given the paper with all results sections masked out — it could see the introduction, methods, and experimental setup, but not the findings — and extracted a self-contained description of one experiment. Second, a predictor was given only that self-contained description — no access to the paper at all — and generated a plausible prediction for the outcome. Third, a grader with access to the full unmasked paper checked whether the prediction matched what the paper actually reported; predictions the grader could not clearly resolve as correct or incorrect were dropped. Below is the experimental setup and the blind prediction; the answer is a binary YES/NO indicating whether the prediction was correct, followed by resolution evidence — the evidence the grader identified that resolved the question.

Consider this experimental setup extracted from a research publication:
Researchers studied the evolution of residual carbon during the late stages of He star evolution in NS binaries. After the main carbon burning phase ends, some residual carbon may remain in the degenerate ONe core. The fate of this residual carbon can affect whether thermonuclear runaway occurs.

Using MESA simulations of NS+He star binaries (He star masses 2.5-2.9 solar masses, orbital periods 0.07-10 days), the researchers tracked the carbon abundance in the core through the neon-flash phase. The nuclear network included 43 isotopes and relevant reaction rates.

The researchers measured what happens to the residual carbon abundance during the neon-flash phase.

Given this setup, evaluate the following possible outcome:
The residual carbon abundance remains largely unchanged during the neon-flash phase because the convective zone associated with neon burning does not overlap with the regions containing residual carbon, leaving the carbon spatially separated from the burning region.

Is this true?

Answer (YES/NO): NO